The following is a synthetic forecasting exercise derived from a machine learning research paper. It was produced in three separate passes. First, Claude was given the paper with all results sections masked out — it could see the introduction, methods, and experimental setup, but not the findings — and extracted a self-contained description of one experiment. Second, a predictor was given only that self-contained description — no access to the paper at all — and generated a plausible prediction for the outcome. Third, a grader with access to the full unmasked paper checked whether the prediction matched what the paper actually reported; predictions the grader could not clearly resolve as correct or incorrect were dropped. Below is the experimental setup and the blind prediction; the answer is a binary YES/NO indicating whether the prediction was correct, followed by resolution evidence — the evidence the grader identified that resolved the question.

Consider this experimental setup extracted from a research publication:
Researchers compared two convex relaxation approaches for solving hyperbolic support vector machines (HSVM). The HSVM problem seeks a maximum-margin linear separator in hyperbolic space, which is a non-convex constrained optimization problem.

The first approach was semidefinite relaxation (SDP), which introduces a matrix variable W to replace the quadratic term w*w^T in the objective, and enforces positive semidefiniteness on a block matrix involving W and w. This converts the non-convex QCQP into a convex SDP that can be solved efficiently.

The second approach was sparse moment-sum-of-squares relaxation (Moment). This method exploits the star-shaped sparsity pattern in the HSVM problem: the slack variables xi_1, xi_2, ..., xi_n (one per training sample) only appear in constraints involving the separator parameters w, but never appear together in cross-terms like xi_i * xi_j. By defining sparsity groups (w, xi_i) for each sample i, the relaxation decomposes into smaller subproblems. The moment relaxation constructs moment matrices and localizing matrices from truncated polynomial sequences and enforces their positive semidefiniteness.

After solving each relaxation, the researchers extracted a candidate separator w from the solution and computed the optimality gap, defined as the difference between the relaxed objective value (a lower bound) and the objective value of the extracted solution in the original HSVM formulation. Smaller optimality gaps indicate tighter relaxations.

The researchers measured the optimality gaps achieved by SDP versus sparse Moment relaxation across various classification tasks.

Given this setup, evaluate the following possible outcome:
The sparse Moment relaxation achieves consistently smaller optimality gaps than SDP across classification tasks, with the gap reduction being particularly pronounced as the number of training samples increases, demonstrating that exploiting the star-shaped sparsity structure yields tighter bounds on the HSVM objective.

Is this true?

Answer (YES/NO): NO